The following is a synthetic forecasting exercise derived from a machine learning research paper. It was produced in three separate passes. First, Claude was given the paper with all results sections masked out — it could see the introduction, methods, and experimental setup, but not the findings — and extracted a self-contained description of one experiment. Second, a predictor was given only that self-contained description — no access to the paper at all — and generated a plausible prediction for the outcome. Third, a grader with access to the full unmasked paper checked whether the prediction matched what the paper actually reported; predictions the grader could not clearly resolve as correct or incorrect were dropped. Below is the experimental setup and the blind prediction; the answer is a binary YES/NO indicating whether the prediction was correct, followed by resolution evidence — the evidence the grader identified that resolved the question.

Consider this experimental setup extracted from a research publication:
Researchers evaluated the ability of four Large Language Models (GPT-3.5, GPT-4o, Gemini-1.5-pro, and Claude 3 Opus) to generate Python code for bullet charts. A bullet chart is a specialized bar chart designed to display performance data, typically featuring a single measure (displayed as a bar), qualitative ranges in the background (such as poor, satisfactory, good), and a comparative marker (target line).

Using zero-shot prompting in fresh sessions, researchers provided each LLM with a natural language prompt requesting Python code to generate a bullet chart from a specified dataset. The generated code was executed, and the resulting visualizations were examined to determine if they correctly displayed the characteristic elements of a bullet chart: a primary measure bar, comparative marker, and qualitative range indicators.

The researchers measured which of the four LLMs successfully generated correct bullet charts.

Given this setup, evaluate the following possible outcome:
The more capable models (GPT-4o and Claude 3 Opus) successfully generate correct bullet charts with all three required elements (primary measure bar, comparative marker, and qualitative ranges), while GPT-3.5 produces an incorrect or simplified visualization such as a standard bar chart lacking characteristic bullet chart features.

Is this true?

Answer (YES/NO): NO